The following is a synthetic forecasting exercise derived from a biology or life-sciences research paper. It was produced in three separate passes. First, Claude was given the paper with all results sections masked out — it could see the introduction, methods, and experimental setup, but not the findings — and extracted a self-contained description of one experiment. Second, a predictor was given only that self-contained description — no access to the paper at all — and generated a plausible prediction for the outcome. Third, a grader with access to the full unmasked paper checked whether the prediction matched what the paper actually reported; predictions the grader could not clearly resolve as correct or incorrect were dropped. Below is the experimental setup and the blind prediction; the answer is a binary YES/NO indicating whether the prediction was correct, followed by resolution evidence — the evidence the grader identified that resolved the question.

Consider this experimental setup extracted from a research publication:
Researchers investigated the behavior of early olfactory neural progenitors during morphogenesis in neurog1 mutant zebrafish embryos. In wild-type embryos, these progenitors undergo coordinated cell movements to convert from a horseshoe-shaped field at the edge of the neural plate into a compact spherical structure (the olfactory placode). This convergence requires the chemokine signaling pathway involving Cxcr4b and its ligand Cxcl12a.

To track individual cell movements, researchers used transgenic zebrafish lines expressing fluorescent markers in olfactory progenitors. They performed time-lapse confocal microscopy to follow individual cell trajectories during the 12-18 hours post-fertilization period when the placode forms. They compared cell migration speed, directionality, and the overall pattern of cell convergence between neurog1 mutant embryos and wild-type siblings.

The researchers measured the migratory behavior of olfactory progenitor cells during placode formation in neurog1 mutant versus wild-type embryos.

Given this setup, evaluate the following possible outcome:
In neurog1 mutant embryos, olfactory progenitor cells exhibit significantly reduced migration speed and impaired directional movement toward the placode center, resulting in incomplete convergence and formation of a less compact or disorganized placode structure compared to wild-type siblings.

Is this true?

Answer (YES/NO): NO